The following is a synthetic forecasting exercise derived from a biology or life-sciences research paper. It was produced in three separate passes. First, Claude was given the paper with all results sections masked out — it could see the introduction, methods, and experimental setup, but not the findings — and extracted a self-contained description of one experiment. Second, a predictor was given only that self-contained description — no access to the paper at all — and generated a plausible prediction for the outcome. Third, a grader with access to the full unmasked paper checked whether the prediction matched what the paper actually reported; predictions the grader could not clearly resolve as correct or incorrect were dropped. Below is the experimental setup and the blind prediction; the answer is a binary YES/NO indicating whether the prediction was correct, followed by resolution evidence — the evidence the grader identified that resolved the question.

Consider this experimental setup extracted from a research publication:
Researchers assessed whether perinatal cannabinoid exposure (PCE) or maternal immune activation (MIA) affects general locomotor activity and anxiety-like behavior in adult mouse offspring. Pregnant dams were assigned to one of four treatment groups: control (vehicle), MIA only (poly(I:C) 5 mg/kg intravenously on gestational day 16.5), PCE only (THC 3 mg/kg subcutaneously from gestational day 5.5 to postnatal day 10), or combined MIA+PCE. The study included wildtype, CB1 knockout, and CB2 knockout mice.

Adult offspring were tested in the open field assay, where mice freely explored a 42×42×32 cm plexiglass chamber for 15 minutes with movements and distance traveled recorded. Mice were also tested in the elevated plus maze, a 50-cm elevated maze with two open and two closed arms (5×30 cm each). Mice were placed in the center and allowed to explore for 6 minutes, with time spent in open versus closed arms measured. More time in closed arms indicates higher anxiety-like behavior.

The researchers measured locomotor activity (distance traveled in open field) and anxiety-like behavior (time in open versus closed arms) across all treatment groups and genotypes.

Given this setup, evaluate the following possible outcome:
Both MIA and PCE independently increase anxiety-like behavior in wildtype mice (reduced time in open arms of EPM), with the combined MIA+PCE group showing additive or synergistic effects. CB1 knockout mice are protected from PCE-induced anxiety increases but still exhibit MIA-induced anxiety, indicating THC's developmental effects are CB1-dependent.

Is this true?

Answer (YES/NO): NO